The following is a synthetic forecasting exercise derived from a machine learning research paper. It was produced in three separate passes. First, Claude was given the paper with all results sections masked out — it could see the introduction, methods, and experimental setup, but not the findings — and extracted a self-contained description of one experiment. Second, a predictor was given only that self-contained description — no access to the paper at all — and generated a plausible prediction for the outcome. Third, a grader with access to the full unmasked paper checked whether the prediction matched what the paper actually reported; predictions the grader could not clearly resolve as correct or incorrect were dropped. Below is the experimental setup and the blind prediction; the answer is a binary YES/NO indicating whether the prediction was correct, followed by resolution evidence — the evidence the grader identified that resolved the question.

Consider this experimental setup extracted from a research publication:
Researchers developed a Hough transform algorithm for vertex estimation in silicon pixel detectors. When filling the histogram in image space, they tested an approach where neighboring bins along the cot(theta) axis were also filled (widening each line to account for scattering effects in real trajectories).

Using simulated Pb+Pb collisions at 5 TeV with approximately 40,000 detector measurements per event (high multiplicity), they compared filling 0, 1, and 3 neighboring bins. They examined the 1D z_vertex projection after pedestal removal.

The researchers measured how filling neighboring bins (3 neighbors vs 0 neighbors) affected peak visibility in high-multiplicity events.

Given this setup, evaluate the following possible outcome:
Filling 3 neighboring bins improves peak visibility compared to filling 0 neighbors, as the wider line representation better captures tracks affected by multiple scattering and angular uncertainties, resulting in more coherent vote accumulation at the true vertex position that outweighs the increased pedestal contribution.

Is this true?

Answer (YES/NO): NO